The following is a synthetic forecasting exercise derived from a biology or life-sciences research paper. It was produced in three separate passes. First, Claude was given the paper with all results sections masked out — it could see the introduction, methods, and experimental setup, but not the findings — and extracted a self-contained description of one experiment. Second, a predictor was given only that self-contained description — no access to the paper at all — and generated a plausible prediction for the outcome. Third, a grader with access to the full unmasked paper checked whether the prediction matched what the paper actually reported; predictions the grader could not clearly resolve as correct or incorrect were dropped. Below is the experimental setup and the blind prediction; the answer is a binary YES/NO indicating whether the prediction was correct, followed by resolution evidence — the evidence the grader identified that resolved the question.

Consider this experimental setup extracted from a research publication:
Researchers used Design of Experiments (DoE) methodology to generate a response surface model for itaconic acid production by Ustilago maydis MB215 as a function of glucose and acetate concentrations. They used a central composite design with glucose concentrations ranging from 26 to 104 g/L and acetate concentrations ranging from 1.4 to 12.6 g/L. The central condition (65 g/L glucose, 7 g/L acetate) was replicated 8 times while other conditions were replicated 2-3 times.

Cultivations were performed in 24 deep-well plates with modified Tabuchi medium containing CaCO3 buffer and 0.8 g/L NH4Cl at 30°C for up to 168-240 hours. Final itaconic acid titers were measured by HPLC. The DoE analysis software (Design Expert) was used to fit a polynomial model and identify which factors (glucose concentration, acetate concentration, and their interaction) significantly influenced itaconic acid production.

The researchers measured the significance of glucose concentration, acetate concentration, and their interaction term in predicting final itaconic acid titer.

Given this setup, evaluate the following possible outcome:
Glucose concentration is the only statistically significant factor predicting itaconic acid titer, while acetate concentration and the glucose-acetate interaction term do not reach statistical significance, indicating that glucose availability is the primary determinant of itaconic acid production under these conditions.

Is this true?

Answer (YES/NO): NO